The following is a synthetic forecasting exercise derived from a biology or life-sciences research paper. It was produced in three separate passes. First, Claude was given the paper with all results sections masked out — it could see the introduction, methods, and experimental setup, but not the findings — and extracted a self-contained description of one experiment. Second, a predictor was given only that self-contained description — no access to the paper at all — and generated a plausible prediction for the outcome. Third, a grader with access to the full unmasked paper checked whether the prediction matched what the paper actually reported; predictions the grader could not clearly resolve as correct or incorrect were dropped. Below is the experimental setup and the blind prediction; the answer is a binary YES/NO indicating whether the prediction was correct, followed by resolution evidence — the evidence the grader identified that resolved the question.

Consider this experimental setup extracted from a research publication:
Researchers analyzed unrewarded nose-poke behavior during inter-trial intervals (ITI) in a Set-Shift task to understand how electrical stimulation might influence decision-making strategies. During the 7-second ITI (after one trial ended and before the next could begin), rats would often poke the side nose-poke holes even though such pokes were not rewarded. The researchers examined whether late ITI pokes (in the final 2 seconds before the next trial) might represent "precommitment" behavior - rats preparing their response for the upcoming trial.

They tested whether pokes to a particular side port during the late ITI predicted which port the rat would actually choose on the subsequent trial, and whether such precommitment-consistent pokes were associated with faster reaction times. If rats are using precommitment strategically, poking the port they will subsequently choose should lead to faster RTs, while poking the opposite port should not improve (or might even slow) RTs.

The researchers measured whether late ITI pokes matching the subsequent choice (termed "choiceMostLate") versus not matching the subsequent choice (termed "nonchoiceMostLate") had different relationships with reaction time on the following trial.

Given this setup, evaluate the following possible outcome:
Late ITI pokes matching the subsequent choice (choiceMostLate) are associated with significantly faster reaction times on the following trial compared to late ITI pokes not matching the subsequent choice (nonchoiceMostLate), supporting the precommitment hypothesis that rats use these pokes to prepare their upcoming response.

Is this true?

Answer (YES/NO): YES